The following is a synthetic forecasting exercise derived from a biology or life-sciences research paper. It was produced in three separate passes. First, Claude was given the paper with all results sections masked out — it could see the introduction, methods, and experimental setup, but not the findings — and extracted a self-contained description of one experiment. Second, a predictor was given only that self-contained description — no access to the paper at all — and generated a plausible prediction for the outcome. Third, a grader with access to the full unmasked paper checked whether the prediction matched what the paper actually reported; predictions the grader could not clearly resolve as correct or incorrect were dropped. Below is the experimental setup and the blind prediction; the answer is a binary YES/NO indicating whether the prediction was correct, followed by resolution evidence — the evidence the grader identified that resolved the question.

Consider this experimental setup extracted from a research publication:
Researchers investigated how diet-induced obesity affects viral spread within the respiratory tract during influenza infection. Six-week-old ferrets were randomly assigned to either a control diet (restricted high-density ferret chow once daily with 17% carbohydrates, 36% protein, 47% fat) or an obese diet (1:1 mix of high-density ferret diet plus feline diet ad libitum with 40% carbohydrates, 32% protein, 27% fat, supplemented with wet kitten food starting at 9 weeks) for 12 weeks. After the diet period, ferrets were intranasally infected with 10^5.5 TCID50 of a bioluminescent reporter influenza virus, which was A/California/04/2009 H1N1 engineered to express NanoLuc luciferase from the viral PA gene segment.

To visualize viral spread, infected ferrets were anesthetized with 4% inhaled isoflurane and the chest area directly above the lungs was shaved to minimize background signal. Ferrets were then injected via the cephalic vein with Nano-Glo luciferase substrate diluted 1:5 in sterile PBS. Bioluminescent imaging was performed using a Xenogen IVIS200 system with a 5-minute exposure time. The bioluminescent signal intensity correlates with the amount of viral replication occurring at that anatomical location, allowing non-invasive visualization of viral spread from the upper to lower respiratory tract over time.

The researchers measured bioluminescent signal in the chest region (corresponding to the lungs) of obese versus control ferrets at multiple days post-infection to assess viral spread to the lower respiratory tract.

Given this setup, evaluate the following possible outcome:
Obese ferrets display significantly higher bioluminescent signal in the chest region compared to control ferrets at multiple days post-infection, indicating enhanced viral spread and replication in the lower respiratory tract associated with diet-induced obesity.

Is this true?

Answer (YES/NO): NO